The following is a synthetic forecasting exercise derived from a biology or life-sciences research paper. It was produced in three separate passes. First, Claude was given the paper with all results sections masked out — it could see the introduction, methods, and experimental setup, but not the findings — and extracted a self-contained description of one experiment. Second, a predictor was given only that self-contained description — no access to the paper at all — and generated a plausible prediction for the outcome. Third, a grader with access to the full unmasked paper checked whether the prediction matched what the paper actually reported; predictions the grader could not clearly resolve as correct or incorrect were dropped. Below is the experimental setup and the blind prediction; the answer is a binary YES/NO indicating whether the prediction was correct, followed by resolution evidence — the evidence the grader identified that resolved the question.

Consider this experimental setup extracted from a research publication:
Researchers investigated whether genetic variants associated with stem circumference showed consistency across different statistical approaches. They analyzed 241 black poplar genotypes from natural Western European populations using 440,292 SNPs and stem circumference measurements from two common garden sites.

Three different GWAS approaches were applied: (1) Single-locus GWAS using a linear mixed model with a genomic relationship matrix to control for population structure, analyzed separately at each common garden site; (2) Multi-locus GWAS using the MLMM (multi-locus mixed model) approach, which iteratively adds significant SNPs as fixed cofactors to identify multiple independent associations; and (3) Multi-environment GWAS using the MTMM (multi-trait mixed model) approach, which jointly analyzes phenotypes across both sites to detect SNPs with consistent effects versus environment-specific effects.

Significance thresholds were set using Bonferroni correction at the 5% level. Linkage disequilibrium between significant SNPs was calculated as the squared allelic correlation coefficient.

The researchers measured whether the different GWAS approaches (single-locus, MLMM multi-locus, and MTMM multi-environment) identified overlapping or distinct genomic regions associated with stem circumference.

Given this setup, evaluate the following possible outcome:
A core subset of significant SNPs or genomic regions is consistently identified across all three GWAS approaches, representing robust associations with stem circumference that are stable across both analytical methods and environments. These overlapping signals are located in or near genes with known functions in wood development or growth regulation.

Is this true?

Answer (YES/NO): NO